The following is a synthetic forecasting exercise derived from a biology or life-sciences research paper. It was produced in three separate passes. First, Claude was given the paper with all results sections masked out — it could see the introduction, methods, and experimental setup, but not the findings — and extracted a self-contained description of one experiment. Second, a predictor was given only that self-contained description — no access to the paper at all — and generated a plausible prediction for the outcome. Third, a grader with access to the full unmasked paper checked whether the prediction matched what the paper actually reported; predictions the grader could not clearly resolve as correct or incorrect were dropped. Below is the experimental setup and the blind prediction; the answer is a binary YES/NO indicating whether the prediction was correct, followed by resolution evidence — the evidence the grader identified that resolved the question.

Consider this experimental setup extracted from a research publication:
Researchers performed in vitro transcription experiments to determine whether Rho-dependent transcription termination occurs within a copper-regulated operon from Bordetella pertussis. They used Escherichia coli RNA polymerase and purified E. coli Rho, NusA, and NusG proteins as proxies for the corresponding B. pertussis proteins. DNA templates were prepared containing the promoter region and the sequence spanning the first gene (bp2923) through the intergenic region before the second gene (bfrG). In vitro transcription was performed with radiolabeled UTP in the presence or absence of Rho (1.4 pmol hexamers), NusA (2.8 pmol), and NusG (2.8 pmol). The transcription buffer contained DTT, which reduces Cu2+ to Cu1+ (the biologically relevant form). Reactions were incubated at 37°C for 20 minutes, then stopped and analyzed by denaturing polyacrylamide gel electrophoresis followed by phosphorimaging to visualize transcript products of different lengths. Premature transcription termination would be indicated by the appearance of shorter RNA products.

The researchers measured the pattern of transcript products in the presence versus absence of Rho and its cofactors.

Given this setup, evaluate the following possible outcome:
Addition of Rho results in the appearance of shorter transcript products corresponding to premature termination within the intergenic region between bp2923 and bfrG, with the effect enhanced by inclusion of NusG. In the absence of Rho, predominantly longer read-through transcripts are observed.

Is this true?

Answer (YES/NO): YES